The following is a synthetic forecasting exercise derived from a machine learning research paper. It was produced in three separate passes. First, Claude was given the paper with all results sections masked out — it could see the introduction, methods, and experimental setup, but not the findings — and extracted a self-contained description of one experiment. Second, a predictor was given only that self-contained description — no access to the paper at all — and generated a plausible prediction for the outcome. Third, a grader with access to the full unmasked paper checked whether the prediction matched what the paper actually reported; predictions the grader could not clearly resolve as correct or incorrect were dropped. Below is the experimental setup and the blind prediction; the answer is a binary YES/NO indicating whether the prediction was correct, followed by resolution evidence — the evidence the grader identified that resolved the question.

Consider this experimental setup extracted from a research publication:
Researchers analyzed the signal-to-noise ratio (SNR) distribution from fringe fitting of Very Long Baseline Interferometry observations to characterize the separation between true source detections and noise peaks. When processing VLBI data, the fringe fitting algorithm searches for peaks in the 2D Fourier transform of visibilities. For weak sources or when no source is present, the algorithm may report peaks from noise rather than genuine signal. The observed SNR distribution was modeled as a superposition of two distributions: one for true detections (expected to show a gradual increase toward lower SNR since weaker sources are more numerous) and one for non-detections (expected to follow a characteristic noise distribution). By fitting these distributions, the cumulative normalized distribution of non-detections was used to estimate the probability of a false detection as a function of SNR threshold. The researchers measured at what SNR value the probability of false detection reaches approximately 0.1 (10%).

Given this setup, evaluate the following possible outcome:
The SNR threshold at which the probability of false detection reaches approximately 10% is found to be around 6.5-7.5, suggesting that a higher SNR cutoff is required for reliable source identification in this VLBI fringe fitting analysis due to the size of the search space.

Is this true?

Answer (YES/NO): NO